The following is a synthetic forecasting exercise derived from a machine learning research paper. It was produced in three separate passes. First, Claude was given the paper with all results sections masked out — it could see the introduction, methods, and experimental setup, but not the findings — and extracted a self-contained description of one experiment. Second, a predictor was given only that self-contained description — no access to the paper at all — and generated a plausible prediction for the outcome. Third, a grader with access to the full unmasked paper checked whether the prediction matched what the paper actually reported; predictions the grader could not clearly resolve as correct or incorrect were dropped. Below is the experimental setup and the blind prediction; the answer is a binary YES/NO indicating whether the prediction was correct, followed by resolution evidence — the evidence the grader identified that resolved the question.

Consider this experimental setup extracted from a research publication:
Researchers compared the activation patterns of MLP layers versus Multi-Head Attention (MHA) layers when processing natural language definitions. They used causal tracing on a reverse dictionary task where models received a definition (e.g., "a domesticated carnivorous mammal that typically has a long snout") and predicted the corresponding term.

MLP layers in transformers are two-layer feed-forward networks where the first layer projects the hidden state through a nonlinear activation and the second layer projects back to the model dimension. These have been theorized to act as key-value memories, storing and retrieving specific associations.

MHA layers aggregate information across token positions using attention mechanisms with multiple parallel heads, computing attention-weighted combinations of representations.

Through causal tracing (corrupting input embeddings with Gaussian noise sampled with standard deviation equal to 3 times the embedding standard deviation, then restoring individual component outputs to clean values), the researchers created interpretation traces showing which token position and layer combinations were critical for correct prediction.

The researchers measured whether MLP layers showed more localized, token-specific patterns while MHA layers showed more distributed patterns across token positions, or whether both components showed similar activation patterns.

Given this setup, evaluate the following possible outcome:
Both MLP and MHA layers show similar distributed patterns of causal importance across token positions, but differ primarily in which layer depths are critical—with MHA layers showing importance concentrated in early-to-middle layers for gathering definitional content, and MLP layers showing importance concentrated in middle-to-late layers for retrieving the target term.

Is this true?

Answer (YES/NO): NO